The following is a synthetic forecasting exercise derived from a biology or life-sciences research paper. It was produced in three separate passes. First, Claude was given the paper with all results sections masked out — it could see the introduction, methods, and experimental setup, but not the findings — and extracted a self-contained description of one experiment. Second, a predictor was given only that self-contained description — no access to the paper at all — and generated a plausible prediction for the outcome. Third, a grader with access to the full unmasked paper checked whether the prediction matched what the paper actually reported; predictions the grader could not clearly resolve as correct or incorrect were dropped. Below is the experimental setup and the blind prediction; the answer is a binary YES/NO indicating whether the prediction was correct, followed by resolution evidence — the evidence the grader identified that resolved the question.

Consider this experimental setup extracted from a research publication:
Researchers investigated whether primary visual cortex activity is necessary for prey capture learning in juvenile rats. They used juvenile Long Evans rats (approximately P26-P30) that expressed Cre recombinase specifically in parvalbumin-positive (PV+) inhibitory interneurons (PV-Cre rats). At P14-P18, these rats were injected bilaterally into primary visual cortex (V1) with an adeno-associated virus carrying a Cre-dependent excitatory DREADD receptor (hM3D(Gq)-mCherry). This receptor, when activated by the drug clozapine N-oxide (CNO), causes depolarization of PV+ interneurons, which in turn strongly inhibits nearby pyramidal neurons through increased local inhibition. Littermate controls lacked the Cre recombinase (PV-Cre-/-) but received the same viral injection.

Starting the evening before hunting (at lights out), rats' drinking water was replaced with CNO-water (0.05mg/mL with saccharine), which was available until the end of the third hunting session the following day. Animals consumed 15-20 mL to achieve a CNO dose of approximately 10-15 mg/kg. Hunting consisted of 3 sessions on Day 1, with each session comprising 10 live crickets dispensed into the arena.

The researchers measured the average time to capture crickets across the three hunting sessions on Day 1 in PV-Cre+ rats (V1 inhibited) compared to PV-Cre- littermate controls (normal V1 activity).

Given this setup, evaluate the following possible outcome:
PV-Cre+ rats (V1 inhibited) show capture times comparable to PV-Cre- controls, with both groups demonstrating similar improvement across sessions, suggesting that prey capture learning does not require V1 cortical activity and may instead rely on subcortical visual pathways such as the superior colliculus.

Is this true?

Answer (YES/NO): NO